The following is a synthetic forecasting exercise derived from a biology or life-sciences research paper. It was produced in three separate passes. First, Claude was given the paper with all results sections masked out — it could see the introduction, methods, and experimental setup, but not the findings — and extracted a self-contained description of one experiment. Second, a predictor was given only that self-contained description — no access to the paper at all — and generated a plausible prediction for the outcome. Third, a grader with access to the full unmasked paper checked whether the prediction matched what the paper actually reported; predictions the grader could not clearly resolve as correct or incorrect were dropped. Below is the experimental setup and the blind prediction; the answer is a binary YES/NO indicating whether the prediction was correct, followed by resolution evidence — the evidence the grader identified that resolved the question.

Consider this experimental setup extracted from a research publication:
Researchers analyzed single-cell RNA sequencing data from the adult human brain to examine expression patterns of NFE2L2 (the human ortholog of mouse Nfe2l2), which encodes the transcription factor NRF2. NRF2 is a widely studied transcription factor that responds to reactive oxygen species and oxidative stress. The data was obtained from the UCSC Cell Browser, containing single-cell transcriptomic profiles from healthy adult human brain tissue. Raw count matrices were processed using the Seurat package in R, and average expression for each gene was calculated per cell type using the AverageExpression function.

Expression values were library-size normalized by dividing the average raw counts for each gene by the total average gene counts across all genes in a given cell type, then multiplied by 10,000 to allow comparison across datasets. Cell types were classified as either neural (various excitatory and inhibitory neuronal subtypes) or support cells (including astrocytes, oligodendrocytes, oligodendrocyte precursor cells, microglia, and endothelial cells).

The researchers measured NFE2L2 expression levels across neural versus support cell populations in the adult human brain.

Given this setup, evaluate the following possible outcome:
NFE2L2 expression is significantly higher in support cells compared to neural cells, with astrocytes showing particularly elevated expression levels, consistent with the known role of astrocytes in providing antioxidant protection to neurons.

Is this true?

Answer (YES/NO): YES